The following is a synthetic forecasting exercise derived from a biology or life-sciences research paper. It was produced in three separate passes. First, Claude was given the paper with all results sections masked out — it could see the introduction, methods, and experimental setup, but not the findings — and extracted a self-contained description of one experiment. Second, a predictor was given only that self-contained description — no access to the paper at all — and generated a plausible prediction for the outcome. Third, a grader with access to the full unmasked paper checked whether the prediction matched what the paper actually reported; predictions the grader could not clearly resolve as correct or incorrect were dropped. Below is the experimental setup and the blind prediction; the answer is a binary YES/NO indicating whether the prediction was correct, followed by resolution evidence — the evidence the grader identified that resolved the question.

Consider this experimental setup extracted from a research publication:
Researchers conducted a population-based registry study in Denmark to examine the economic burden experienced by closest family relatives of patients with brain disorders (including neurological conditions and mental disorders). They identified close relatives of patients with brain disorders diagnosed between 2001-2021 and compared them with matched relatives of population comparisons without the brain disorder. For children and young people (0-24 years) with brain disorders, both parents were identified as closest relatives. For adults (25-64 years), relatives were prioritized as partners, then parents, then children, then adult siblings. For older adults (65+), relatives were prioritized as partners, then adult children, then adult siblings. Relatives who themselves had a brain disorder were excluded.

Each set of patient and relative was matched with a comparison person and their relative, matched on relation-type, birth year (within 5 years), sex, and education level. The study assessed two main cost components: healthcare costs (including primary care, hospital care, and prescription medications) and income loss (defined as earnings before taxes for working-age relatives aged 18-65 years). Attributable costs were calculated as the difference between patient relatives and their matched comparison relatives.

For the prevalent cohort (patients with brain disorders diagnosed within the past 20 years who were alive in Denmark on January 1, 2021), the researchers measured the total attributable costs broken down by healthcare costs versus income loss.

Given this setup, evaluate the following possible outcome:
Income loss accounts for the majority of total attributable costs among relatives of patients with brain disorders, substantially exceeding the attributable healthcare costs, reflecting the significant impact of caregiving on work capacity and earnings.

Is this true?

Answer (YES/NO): YES